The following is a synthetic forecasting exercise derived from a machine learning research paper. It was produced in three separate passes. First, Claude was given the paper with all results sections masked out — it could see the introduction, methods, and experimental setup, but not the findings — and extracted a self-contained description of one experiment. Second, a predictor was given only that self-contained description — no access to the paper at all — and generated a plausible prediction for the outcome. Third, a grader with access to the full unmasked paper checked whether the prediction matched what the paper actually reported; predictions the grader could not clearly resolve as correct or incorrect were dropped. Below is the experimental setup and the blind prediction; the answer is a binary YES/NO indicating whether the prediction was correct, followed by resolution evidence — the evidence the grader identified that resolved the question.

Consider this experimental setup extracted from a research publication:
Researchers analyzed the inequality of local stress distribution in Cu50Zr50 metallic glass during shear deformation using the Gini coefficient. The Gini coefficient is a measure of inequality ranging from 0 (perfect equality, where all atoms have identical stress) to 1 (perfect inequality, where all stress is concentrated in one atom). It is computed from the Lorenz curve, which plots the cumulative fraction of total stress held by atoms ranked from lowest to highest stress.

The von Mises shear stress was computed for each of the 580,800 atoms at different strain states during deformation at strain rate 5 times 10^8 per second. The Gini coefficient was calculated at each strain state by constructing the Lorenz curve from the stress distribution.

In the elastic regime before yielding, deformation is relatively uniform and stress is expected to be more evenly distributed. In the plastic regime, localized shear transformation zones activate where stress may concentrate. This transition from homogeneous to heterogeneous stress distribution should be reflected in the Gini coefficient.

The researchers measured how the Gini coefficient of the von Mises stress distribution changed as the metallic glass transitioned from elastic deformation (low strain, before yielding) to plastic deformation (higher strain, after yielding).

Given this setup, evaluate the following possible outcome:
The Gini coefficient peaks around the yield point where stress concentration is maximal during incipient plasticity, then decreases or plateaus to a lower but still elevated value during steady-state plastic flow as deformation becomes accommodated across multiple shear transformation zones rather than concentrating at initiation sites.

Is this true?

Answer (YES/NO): NO